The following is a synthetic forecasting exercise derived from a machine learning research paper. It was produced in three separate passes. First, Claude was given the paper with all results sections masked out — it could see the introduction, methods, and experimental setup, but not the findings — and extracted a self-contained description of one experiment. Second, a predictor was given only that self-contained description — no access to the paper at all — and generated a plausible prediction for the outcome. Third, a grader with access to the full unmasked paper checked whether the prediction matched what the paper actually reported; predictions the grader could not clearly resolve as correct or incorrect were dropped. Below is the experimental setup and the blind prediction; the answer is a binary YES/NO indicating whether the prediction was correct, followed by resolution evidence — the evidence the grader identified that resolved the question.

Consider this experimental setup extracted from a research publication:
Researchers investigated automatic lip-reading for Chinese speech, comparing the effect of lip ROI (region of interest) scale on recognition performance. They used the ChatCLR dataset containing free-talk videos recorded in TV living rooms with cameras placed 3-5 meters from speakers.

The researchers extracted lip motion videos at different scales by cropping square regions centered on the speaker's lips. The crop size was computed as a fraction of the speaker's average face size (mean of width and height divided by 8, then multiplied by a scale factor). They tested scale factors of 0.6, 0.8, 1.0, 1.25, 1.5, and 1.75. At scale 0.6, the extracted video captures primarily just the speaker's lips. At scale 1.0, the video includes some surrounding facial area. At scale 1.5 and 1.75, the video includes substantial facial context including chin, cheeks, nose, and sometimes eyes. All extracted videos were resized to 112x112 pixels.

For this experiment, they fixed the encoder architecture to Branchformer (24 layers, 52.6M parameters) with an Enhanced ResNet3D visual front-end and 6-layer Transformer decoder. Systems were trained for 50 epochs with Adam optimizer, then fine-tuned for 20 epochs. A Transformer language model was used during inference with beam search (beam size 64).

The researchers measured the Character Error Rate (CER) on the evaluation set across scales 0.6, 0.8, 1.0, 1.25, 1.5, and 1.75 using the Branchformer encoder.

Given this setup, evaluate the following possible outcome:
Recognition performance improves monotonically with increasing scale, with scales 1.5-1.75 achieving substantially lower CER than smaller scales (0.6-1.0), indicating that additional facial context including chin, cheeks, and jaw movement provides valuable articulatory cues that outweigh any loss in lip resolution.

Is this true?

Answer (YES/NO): NO